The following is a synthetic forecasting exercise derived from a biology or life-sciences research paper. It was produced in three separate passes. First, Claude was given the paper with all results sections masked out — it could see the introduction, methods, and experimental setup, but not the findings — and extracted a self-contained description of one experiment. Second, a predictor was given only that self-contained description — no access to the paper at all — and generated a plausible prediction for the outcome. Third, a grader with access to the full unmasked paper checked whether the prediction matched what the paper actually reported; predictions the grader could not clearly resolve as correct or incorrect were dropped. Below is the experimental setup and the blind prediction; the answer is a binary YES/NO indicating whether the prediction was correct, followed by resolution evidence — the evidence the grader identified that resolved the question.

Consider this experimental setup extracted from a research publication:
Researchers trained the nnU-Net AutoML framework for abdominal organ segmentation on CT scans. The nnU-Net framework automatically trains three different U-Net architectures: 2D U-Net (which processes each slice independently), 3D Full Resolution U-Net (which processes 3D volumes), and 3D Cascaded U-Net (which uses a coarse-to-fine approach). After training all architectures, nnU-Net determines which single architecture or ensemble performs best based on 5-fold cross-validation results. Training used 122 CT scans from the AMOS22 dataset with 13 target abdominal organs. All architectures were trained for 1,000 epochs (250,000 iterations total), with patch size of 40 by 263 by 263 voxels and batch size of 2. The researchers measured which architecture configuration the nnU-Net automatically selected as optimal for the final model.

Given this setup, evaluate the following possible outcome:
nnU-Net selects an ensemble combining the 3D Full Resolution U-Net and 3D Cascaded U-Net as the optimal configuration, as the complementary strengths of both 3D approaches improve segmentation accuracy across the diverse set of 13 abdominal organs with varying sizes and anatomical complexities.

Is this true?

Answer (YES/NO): NO